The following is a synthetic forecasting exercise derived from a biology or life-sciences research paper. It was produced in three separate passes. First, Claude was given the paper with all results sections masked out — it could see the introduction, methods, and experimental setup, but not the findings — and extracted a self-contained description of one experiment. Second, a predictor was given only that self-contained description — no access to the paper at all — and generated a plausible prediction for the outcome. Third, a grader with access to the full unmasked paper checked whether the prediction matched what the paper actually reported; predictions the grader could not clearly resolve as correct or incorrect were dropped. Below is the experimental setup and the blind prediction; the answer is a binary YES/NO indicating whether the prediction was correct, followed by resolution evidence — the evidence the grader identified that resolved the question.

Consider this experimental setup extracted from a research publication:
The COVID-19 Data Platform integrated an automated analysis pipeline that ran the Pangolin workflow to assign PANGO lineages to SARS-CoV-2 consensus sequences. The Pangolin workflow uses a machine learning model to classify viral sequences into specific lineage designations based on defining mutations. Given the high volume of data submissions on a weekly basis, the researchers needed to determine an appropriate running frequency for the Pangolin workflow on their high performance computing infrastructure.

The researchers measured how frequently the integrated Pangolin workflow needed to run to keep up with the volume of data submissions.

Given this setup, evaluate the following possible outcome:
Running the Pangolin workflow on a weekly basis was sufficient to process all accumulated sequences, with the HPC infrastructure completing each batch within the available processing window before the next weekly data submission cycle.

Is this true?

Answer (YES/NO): NO